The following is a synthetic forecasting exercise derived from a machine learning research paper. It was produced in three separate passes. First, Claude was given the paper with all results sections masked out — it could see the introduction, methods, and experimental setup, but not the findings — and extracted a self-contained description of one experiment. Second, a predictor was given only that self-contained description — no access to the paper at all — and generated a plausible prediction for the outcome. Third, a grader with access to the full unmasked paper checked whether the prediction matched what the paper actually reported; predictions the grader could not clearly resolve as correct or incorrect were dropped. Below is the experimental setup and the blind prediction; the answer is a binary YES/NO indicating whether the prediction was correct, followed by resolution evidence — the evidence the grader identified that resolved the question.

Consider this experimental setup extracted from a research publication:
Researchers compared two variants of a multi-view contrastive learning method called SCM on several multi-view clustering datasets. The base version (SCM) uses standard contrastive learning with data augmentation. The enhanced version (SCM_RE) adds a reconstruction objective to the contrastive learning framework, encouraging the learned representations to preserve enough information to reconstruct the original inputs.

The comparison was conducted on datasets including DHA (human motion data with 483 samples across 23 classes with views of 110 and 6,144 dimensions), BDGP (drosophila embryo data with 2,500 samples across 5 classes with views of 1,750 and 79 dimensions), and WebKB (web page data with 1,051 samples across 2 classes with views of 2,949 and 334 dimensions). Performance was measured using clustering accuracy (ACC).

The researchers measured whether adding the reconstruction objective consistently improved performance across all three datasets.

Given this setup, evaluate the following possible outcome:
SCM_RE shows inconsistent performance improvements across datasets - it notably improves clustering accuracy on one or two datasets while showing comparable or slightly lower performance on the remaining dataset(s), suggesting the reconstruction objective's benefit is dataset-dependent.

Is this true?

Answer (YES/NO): YES